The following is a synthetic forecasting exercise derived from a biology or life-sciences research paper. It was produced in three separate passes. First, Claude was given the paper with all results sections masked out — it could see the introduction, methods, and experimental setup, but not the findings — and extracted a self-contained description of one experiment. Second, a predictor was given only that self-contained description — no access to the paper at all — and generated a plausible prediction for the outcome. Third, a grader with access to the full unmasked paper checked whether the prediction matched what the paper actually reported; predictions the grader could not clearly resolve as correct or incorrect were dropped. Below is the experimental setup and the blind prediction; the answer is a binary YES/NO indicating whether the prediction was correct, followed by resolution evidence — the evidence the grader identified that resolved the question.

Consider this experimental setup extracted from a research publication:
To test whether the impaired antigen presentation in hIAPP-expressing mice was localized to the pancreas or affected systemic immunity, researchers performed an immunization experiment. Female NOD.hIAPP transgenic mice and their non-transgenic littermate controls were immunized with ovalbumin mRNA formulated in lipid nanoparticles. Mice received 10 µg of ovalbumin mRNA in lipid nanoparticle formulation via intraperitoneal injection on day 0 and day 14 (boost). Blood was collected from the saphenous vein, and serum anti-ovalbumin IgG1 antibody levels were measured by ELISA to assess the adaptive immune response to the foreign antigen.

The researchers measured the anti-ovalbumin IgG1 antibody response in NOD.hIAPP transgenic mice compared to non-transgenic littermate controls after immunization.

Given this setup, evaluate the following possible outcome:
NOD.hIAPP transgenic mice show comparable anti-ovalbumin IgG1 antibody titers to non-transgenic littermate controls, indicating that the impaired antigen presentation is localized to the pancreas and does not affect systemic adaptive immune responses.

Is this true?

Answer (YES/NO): YES